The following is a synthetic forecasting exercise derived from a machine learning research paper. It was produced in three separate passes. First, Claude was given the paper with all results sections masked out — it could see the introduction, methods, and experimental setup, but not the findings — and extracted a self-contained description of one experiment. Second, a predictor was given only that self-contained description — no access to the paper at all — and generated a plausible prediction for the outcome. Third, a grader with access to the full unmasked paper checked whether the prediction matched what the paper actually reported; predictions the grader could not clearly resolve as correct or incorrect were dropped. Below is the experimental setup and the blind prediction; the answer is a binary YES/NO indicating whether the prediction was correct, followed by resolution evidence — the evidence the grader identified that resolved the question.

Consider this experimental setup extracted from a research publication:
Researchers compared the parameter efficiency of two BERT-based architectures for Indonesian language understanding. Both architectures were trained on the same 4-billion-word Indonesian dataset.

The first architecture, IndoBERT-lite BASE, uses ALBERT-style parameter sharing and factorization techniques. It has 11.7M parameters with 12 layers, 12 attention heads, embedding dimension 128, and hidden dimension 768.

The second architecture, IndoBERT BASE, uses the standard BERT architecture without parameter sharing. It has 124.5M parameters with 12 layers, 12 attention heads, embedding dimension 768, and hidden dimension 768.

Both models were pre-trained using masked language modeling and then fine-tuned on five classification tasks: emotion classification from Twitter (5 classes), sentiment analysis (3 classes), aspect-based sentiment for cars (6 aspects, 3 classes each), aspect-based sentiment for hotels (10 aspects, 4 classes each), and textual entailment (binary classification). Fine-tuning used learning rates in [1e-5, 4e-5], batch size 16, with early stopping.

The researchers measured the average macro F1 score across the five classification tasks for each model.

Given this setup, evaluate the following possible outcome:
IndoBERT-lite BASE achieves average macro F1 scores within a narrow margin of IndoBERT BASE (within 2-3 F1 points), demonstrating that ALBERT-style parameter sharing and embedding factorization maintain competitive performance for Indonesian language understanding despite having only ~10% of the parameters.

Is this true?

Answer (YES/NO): YES